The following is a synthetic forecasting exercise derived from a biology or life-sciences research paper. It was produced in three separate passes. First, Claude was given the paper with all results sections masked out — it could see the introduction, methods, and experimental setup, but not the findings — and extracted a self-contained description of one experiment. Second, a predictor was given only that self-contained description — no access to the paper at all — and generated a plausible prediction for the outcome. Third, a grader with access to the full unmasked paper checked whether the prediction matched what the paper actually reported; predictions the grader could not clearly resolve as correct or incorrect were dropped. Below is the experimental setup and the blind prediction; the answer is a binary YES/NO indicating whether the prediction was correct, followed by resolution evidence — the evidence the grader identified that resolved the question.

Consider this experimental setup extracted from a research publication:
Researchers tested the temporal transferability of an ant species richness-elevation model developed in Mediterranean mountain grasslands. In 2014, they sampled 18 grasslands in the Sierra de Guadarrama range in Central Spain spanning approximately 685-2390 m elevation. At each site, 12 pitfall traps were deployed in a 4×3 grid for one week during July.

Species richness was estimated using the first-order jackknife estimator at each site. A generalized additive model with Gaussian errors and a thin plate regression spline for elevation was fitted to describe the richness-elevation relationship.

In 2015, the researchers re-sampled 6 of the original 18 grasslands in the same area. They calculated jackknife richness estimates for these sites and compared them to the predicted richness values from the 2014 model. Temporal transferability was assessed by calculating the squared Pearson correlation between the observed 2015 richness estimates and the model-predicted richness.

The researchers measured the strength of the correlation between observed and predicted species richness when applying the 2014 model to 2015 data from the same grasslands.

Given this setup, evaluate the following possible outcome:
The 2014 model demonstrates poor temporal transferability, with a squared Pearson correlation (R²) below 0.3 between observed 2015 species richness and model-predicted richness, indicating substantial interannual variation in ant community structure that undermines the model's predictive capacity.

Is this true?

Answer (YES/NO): NO